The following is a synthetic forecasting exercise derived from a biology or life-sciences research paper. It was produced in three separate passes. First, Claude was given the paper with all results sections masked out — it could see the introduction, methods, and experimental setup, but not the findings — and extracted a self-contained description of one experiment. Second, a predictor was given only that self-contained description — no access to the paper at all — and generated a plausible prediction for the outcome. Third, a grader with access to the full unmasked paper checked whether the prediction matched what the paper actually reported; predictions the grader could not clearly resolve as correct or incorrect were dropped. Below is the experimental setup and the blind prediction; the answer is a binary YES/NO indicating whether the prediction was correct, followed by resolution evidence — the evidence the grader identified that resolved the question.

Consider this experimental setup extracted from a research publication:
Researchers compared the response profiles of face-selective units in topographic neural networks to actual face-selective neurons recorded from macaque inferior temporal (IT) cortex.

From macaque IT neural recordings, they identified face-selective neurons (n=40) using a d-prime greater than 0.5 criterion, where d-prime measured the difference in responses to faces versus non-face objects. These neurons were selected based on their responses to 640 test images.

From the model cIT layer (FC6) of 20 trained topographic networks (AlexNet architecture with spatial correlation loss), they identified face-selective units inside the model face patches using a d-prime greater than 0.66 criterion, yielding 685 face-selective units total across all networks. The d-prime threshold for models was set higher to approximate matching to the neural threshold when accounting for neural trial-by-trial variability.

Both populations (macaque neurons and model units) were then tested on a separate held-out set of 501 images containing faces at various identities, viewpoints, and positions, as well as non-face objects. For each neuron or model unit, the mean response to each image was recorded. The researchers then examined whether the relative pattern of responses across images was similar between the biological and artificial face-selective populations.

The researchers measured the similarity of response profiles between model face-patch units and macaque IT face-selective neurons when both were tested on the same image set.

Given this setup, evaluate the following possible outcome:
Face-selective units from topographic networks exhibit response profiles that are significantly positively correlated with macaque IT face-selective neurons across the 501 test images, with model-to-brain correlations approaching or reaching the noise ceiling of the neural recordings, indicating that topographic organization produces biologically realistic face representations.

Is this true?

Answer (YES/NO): NO